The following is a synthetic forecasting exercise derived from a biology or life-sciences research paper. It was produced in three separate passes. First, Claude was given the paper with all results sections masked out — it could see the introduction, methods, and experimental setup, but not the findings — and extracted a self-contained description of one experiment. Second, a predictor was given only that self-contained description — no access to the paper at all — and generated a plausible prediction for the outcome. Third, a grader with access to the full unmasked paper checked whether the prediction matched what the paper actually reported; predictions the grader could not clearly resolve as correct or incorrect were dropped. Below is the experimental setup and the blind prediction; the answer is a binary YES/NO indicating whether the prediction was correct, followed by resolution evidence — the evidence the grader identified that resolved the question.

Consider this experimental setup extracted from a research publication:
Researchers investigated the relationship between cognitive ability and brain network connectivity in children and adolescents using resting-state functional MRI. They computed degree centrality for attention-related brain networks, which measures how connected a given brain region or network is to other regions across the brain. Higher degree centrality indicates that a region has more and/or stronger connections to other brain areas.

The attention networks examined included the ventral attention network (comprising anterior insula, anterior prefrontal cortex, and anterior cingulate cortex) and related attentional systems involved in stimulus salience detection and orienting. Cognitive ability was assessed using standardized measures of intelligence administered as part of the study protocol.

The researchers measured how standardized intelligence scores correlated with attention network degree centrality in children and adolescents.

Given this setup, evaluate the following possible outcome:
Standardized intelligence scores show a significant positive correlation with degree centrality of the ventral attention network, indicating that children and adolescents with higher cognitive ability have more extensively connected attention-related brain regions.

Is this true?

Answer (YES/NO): NO